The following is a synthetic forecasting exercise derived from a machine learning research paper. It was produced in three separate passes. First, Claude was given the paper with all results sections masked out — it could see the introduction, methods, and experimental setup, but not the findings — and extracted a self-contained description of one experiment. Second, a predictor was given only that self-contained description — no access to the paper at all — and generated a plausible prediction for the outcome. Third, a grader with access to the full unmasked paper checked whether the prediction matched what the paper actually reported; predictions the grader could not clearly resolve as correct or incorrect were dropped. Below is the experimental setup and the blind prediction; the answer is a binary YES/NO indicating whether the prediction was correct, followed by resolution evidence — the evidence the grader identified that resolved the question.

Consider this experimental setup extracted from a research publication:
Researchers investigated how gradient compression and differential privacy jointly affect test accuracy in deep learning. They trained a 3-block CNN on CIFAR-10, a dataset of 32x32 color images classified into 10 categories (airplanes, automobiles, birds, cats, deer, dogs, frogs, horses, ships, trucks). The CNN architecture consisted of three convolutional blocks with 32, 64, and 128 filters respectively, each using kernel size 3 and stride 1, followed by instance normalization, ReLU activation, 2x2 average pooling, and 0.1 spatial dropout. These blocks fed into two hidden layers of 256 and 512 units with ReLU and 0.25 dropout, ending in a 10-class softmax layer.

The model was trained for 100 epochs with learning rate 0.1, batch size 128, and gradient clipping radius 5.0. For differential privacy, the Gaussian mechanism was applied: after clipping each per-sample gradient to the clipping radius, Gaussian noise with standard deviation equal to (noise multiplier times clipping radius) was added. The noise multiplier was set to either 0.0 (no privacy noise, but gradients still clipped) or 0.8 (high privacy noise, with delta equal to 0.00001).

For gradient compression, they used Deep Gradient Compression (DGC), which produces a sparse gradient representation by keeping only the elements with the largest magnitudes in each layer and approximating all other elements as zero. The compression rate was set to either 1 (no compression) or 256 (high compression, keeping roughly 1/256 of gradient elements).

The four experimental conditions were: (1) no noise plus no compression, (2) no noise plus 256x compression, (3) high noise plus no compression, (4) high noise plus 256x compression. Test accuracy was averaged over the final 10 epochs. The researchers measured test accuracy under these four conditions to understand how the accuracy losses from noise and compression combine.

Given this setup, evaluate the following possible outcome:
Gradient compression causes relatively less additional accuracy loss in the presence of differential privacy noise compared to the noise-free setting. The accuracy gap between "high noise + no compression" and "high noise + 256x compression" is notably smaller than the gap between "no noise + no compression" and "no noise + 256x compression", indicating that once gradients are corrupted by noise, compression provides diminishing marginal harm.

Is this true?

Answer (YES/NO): YES